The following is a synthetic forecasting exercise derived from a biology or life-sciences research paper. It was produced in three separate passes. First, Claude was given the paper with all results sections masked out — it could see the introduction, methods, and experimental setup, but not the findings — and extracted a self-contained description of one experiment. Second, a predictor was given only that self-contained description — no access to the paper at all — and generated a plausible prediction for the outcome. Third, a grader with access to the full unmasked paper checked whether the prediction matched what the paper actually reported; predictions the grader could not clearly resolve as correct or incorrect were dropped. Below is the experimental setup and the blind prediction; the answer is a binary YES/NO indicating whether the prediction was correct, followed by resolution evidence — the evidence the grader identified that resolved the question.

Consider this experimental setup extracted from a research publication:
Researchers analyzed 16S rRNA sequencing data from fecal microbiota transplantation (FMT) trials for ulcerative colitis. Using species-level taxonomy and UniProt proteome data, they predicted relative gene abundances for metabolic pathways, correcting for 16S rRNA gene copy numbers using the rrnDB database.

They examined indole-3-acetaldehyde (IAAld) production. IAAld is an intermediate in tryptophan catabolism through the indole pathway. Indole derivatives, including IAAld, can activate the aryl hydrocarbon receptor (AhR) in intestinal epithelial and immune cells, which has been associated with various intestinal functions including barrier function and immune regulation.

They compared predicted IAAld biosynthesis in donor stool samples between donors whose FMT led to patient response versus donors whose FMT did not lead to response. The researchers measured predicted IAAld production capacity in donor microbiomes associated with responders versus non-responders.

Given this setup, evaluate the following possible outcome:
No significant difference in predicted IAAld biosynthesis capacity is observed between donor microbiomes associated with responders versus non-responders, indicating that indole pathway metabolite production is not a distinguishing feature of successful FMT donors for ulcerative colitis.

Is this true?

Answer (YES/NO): NO